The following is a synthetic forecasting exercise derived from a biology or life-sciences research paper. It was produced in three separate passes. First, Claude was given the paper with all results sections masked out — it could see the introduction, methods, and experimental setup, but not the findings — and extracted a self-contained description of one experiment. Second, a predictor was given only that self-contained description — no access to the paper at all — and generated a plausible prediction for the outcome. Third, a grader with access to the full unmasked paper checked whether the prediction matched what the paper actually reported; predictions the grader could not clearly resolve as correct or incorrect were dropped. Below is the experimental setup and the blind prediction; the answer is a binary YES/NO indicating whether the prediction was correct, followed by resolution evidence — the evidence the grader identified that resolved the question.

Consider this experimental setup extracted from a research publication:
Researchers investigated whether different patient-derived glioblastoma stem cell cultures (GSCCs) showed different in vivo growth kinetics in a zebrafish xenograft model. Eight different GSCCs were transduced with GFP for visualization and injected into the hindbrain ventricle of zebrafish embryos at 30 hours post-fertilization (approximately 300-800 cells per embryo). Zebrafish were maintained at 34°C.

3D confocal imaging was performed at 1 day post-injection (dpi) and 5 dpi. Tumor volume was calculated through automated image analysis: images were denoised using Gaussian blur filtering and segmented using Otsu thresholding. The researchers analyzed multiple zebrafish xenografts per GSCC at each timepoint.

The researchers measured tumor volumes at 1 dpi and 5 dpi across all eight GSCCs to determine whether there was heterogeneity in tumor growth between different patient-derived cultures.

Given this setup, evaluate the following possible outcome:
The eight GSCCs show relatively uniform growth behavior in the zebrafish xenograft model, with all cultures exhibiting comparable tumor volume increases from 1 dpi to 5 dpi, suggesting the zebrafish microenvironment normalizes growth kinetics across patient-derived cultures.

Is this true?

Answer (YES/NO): NO